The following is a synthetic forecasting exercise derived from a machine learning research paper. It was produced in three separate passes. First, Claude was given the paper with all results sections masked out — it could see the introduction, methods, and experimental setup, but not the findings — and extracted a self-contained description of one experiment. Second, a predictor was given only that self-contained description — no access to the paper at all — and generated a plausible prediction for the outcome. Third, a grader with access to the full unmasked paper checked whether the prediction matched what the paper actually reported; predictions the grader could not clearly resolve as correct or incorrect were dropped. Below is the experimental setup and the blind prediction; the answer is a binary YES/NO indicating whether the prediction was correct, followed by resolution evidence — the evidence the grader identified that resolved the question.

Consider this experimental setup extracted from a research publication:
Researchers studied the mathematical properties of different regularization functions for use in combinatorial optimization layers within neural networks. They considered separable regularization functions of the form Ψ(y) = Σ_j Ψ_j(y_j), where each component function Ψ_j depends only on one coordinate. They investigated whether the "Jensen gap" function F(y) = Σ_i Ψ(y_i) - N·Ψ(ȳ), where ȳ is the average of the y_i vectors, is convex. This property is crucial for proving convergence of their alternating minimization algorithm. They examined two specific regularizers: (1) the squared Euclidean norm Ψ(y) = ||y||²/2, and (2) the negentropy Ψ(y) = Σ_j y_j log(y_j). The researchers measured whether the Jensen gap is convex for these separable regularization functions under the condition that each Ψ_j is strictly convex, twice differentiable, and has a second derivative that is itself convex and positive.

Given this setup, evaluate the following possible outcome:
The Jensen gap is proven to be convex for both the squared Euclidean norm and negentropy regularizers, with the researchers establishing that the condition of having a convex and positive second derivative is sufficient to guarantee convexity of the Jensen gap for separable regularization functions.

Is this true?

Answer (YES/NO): YES